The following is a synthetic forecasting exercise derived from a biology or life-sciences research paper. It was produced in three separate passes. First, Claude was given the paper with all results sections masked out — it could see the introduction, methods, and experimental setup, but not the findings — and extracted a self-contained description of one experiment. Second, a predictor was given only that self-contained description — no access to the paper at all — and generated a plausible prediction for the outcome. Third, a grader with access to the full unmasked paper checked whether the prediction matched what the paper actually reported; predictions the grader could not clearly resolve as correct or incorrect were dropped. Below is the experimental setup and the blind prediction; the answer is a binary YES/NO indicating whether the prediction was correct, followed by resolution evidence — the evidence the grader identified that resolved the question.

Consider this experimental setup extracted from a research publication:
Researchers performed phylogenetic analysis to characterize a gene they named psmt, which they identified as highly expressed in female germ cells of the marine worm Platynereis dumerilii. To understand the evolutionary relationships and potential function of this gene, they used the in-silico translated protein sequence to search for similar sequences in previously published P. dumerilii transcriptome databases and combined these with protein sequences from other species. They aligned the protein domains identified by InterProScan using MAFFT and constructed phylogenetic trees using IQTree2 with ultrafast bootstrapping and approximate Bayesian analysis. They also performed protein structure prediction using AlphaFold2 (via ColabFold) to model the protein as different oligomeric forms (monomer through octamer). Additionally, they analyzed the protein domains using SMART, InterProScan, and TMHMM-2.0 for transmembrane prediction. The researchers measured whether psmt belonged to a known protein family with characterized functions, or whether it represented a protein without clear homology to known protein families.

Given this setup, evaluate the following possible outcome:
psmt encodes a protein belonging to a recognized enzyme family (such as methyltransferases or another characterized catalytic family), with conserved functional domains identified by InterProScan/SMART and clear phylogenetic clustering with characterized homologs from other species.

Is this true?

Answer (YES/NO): NO